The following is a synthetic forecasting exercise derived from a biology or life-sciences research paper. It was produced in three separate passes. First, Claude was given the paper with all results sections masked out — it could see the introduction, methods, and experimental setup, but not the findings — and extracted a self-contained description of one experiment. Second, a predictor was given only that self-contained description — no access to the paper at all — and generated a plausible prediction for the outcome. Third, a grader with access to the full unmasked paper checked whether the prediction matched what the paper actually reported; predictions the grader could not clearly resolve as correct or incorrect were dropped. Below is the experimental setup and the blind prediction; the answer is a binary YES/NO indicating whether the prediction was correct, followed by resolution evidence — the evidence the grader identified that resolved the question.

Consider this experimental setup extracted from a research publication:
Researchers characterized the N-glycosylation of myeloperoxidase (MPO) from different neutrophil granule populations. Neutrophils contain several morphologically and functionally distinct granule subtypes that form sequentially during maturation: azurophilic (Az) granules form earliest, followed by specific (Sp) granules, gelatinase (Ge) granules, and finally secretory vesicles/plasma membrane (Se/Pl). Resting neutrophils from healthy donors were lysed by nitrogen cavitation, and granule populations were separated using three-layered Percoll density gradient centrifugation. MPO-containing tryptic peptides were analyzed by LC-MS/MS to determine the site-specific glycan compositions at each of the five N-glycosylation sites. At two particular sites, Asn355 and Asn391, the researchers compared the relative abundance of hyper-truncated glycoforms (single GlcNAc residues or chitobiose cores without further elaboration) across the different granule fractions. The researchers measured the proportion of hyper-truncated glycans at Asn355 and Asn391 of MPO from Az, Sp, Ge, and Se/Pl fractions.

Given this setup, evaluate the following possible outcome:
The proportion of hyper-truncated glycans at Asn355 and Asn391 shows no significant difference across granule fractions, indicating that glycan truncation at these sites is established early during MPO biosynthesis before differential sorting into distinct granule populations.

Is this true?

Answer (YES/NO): NO